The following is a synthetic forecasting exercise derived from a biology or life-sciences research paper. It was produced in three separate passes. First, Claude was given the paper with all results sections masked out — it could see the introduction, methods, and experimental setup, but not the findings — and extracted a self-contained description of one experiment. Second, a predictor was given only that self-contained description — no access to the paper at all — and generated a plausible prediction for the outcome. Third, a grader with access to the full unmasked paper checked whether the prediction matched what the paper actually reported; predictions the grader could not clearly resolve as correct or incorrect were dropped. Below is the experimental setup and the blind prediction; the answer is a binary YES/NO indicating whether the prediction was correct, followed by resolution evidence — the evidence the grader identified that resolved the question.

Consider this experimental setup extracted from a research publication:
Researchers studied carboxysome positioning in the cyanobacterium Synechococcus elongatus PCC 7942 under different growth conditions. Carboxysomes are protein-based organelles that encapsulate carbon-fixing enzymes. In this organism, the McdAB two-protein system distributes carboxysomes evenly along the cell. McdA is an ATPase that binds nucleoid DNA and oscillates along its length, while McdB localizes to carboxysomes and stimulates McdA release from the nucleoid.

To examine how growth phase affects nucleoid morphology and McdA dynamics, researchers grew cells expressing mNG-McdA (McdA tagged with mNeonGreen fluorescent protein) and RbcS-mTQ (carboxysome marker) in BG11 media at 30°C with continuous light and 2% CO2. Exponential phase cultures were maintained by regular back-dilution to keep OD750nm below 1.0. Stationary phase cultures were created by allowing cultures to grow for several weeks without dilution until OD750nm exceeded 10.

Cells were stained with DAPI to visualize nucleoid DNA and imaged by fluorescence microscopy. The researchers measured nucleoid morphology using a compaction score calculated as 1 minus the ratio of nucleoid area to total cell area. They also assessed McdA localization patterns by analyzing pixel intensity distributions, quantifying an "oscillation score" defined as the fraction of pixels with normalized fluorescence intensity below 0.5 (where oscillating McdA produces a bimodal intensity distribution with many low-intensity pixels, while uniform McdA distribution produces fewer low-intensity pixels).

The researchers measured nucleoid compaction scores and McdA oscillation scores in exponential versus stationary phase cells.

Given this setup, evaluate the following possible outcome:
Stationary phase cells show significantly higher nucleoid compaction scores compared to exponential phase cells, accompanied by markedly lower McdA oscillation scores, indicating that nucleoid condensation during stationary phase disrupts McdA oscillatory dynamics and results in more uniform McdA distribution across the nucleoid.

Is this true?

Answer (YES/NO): NO